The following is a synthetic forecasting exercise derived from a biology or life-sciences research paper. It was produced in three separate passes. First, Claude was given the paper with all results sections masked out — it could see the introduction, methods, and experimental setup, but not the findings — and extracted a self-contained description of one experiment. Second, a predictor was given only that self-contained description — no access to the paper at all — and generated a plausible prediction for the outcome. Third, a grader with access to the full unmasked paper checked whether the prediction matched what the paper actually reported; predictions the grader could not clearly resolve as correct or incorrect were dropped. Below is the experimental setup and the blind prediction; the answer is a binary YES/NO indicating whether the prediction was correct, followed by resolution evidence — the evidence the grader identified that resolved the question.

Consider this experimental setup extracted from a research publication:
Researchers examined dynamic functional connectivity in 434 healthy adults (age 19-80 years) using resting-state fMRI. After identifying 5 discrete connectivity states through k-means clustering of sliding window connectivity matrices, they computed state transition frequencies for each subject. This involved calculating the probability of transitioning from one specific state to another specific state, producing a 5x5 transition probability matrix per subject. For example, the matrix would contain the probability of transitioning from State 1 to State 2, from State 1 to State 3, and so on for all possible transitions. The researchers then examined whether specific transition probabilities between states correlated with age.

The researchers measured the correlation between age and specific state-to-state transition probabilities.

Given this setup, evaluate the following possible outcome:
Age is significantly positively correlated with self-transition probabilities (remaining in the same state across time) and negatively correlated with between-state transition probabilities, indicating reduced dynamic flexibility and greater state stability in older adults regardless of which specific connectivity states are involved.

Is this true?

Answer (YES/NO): YES